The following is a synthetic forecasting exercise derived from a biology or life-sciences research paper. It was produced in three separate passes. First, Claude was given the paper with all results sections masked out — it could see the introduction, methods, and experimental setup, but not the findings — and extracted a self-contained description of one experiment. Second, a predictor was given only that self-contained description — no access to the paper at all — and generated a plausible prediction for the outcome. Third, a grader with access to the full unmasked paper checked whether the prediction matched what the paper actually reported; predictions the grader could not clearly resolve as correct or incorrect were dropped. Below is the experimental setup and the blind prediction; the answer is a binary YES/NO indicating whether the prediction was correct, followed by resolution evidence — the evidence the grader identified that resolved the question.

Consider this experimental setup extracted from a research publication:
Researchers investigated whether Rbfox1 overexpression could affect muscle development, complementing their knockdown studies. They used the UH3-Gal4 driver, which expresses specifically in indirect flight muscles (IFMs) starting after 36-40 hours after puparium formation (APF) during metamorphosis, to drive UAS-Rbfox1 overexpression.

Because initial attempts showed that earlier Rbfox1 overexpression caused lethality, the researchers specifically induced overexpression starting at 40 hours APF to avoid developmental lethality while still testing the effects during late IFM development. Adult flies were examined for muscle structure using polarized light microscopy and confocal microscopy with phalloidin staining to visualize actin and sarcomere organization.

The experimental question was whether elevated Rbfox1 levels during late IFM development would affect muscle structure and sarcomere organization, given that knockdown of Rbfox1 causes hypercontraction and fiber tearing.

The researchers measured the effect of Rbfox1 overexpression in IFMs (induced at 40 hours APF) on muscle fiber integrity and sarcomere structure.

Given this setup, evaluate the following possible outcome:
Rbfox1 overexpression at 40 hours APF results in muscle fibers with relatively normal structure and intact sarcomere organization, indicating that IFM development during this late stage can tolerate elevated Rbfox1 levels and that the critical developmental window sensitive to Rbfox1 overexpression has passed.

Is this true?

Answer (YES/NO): NO